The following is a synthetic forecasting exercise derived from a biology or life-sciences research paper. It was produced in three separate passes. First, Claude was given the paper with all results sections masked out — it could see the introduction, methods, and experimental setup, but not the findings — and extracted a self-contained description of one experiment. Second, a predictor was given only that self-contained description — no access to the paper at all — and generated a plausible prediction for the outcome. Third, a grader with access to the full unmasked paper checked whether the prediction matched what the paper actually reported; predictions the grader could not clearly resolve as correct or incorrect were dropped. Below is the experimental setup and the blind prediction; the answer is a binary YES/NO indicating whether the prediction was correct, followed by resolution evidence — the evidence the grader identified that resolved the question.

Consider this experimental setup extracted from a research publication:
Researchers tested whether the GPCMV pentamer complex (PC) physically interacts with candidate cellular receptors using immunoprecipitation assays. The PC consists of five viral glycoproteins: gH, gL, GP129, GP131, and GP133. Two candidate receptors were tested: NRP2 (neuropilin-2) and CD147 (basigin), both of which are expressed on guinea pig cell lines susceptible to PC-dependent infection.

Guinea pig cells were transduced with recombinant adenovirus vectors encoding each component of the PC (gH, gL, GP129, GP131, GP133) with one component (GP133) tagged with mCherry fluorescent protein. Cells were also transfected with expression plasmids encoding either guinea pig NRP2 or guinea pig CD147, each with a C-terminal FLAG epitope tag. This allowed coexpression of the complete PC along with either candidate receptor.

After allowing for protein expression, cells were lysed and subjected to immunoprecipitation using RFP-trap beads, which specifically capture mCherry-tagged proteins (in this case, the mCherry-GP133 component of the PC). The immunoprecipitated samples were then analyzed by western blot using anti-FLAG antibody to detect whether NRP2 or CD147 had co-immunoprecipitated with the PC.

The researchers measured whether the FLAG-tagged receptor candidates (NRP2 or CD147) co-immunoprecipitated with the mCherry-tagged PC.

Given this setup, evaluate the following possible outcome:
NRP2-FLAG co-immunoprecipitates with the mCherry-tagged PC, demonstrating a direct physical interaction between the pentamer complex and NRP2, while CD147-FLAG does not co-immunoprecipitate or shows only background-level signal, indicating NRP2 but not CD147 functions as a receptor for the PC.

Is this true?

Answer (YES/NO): YES